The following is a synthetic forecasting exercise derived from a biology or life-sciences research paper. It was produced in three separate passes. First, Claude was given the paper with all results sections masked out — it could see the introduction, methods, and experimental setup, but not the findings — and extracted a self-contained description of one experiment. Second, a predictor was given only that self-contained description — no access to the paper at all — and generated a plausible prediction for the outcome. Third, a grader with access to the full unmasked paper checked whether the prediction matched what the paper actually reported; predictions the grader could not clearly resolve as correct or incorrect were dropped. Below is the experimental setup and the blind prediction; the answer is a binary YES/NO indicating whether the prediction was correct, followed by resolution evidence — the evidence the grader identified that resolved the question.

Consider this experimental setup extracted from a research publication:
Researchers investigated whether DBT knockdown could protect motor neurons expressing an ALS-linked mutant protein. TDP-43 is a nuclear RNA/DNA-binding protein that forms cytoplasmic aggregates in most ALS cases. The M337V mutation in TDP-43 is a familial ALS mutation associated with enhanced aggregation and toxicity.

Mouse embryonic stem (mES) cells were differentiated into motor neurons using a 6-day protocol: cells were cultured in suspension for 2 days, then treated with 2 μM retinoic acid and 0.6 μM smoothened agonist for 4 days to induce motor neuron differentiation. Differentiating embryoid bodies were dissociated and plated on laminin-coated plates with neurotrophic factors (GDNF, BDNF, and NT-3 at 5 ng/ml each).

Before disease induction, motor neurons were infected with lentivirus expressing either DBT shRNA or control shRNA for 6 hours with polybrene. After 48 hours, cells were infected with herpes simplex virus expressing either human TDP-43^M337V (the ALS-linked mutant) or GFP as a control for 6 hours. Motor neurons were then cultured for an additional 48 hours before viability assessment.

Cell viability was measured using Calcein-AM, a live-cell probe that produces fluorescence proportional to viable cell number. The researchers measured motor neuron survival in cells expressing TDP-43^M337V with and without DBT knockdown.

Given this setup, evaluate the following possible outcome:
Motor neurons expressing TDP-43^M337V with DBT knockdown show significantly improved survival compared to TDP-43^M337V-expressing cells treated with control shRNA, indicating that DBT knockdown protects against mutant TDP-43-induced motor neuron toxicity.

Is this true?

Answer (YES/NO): YES